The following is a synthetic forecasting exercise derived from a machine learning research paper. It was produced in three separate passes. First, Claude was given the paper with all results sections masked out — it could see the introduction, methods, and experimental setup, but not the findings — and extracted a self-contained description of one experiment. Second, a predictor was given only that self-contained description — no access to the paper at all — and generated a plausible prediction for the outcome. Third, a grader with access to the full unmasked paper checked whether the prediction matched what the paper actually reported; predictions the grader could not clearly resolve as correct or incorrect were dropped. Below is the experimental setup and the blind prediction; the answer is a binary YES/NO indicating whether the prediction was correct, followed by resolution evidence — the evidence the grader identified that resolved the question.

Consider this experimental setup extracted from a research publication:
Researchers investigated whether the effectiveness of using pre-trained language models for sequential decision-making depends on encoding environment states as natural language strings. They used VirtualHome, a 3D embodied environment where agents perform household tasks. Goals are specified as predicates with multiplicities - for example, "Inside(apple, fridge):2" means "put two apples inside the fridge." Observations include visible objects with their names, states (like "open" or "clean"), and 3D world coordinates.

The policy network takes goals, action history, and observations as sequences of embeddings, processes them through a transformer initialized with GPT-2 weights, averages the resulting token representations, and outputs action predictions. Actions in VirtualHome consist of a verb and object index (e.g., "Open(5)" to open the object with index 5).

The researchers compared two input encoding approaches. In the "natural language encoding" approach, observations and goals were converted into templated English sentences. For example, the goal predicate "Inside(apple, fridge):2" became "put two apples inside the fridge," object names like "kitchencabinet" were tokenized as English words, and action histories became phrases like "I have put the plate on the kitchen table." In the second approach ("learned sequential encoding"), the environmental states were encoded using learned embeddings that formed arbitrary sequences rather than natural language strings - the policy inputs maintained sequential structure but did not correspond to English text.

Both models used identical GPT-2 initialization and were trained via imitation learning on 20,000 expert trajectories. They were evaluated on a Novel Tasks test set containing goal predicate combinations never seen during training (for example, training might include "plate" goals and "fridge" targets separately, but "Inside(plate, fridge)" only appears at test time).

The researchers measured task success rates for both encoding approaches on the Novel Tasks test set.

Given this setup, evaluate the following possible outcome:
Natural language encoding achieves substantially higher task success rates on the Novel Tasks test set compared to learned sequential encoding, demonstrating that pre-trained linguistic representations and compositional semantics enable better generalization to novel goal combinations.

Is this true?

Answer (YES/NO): NO